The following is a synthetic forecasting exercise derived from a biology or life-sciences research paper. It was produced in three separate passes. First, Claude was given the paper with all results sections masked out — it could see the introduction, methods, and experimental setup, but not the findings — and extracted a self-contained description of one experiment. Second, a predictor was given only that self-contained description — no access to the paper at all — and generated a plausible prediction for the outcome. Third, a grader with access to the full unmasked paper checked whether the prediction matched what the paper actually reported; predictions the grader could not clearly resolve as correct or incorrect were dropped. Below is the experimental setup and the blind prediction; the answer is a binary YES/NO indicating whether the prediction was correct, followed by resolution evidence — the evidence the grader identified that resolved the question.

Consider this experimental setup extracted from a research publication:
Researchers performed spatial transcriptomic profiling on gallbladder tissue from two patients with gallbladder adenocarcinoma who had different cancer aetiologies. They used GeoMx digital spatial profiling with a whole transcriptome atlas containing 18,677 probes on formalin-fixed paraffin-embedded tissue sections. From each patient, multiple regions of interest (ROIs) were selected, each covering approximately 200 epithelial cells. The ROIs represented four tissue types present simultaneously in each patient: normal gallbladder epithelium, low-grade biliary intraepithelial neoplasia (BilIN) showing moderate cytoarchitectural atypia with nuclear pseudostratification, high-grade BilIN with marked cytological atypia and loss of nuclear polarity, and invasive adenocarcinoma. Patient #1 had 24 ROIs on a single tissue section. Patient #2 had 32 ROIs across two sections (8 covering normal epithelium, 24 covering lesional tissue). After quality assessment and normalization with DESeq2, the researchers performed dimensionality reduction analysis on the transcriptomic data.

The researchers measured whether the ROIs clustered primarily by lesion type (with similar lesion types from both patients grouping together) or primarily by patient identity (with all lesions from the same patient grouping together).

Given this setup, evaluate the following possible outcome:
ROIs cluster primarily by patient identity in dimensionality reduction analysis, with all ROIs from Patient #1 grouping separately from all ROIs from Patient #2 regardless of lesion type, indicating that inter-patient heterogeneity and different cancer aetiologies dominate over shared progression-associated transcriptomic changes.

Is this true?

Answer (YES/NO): NO